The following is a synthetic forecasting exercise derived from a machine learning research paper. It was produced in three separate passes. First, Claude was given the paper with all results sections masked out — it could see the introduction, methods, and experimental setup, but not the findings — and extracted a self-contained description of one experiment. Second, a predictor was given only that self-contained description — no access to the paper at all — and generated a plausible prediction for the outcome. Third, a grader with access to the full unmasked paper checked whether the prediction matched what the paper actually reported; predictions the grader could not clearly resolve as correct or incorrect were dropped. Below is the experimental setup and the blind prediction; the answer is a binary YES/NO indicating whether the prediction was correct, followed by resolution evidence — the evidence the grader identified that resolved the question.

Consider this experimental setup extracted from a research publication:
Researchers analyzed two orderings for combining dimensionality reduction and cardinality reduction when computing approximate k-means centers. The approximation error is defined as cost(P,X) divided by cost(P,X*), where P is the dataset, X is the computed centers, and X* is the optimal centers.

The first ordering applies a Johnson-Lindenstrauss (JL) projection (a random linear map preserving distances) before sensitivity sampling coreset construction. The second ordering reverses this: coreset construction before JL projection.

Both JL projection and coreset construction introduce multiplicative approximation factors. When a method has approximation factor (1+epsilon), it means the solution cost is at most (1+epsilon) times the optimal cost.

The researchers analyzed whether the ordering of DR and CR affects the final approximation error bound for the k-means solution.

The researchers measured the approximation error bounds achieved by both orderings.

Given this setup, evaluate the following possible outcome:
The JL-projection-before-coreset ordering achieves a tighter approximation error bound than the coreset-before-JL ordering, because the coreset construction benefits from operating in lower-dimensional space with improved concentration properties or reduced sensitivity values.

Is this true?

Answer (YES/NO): NO